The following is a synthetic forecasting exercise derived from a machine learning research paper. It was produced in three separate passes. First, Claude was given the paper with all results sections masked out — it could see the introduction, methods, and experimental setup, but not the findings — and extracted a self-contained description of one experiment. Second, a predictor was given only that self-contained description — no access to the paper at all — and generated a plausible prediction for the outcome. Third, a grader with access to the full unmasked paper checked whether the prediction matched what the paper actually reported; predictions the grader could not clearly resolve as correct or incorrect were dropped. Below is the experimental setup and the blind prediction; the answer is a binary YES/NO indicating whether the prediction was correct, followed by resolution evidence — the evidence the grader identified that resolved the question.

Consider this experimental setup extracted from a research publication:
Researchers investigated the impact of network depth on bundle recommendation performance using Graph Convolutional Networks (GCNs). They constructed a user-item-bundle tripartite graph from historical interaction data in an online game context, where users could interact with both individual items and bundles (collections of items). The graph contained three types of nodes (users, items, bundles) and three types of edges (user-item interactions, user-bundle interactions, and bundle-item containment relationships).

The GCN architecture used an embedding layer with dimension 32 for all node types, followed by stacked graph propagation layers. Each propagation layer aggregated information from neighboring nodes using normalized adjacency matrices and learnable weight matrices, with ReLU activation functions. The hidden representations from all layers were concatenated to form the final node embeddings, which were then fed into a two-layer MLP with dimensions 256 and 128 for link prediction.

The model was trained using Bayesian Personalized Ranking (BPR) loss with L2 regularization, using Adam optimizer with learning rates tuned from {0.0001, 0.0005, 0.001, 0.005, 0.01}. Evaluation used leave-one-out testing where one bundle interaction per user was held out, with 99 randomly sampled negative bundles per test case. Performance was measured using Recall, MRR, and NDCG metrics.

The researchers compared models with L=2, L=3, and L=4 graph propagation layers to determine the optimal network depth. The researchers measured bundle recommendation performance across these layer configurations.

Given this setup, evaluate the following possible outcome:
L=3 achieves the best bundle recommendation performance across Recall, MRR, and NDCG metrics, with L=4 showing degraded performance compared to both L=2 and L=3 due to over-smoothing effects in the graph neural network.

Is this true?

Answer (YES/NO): NO